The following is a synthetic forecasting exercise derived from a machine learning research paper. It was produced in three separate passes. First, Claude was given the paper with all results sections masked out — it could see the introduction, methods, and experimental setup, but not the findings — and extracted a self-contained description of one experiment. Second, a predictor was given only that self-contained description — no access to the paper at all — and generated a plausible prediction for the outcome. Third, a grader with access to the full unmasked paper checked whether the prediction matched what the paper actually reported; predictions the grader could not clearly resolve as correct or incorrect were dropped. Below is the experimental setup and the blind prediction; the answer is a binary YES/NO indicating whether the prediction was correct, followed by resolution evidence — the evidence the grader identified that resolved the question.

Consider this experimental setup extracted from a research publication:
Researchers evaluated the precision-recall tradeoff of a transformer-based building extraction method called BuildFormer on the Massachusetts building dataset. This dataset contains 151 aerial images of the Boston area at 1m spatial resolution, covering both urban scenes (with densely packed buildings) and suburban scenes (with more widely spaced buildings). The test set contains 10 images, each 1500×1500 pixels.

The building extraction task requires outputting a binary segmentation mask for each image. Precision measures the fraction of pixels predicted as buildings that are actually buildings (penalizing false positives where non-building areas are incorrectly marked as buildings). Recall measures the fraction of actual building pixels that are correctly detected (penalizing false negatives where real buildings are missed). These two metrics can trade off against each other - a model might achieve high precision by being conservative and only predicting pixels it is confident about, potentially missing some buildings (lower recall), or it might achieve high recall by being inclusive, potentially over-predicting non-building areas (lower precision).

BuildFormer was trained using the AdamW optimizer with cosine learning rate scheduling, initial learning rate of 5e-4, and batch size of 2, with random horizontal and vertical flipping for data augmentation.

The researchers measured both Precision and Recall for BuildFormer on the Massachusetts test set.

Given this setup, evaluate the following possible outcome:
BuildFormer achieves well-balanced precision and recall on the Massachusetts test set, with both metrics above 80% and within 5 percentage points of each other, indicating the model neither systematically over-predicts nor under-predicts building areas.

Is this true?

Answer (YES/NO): YES